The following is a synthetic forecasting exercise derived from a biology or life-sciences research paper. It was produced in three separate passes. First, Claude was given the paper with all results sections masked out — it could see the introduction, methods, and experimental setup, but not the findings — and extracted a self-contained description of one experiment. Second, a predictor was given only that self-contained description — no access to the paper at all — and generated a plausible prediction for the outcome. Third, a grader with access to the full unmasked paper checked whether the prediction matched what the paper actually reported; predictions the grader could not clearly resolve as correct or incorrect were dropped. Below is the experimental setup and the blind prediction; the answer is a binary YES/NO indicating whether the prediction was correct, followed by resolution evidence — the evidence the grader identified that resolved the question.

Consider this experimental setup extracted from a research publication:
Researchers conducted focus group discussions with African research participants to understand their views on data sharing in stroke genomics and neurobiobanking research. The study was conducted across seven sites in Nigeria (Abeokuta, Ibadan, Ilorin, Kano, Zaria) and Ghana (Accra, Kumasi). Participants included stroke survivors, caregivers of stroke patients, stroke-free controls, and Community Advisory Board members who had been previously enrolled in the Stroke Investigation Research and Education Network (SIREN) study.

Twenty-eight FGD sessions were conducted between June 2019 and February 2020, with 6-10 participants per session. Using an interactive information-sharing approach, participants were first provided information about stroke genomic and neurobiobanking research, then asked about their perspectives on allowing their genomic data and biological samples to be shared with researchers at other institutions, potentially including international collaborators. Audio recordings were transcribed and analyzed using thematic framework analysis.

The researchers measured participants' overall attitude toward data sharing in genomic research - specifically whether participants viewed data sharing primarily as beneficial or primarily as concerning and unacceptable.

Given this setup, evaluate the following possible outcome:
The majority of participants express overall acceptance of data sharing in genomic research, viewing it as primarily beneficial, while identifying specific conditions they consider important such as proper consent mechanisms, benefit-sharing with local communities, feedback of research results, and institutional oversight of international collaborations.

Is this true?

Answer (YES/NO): NO